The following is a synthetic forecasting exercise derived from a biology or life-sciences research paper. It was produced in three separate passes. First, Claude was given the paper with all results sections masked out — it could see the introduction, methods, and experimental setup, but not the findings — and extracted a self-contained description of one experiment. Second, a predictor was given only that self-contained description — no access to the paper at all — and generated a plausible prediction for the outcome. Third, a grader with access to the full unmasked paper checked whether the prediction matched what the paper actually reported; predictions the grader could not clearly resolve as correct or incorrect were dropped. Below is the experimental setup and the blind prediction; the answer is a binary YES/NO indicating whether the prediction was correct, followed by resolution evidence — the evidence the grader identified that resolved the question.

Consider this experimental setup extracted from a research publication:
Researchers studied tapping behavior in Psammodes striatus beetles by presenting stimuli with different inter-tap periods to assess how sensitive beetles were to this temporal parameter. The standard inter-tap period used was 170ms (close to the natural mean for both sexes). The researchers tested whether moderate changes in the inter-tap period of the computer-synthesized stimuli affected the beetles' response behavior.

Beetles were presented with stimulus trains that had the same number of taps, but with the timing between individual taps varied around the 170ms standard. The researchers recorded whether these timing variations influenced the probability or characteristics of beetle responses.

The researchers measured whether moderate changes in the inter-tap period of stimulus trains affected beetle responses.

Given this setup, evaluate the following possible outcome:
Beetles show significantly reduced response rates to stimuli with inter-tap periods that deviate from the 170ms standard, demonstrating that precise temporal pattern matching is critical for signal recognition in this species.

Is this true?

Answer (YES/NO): NO